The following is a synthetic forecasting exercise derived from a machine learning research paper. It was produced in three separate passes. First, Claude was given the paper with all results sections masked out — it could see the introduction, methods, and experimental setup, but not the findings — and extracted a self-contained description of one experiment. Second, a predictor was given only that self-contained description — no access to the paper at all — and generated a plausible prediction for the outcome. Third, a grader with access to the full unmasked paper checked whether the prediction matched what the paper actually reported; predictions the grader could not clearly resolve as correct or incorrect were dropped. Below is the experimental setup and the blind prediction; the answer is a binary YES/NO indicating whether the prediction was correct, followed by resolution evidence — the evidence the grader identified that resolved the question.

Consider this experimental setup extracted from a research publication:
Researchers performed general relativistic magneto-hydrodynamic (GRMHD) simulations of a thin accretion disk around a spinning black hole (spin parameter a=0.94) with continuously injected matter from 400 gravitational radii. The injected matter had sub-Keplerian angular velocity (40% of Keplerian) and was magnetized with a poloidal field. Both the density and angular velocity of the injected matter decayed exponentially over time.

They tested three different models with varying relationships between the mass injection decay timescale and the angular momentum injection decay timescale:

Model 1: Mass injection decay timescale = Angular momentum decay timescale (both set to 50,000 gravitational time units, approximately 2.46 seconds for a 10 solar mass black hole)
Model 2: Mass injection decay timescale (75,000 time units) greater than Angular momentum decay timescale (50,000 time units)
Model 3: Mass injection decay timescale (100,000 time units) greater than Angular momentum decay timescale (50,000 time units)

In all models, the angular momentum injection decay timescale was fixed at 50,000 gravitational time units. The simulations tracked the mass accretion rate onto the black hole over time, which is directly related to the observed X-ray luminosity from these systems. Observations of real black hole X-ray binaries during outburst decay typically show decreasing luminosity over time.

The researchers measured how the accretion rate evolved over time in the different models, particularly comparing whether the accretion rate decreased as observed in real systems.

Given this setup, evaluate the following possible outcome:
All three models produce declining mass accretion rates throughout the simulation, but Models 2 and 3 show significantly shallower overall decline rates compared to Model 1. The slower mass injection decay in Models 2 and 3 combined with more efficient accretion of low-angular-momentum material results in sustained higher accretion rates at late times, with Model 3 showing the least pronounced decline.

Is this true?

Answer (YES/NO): NO